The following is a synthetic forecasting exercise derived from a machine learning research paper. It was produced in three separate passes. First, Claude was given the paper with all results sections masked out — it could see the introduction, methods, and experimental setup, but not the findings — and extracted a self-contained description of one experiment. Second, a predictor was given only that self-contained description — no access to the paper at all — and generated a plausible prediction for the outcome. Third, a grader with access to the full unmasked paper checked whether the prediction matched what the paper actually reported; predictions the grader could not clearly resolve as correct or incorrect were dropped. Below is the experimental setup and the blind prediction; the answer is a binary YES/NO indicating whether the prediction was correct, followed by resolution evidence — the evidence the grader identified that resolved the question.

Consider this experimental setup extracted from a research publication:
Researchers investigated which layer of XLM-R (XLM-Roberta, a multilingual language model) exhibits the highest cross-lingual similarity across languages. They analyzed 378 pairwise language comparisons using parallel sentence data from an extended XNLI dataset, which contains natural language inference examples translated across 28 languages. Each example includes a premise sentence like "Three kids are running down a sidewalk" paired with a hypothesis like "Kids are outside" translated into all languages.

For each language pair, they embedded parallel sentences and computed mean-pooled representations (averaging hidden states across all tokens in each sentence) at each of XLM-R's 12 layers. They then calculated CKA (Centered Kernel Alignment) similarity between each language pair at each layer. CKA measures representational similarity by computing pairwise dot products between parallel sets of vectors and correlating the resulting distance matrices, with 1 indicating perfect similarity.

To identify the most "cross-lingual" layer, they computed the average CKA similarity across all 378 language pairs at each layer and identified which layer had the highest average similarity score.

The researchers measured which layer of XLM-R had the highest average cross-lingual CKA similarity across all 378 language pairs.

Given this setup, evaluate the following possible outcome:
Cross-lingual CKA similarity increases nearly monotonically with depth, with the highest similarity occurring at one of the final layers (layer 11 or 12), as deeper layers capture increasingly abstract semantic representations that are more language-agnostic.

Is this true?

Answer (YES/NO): NO